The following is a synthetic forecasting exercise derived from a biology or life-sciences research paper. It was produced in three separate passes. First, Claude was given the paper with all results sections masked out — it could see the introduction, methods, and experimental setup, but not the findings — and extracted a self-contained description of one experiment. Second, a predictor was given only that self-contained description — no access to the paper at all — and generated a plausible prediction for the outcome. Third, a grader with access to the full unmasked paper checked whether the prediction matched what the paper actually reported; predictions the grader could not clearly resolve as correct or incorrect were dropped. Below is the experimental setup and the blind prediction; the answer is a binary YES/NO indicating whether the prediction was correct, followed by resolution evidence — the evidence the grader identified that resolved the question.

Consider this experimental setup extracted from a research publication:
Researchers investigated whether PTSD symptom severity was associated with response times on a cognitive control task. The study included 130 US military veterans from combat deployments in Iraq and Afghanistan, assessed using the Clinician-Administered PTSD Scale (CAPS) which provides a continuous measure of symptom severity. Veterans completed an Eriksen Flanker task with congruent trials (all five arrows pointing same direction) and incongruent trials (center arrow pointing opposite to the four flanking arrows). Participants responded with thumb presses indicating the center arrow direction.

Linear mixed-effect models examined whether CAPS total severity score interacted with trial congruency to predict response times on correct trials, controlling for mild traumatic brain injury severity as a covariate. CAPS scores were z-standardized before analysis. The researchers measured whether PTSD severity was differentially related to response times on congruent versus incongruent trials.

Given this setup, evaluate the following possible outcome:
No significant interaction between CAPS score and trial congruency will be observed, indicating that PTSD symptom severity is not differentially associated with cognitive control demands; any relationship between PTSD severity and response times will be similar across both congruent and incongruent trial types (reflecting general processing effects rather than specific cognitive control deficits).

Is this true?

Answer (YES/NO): YES